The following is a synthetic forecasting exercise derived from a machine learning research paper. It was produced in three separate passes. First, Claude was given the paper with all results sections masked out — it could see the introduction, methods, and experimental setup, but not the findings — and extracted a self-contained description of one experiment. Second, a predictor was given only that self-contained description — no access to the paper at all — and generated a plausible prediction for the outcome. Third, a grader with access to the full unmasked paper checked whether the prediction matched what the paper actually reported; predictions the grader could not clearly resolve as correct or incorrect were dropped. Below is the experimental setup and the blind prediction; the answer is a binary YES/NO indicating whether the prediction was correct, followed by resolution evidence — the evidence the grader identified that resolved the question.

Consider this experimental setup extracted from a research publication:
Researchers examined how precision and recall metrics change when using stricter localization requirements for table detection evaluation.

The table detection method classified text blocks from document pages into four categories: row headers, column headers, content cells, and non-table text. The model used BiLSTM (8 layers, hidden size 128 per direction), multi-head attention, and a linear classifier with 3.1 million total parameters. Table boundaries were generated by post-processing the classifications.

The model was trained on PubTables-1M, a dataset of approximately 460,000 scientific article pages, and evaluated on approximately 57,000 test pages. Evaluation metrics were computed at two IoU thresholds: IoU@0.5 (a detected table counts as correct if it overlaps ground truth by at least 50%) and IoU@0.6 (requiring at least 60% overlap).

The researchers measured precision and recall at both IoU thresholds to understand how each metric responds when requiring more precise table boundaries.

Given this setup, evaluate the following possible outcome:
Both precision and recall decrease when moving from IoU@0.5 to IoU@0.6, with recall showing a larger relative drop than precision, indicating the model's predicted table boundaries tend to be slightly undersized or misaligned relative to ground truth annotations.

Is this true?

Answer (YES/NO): NO